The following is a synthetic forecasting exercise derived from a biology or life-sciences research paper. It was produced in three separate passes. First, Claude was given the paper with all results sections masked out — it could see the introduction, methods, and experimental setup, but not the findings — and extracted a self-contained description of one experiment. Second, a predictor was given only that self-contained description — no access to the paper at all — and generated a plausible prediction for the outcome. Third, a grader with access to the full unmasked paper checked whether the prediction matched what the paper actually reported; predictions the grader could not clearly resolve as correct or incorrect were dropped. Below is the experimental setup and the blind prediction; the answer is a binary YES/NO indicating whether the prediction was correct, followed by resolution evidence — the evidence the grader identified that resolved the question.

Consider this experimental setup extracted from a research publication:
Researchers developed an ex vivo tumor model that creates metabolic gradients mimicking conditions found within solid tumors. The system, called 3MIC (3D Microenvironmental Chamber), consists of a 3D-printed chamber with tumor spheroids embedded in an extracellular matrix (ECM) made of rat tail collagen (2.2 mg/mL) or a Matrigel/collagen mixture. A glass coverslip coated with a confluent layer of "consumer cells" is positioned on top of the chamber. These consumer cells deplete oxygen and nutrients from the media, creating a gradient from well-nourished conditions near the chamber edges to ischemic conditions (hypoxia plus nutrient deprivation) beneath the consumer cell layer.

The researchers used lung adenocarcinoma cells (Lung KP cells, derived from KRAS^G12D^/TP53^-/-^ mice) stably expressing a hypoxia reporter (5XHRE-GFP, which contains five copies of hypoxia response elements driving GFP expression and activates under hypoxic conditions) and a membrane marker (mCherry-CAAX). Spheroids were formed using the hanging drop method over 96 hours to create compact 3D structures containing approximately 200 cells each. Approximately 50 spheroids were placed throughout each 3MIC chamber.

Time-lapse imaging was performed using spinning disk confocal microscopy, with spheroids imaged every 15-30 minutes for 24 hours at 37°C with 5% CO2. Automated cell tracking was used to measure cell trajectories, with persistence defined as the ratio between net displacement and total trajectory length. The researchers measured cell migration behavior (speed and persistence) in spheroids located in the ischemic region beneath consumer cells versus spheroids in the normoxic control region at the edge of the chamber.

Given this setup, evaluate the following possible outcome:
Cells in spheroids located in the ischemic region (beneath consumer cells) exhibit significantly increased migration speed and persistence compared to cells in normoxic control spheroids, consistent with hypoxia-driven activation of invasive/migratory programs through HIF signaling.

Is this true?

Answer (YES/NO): NO